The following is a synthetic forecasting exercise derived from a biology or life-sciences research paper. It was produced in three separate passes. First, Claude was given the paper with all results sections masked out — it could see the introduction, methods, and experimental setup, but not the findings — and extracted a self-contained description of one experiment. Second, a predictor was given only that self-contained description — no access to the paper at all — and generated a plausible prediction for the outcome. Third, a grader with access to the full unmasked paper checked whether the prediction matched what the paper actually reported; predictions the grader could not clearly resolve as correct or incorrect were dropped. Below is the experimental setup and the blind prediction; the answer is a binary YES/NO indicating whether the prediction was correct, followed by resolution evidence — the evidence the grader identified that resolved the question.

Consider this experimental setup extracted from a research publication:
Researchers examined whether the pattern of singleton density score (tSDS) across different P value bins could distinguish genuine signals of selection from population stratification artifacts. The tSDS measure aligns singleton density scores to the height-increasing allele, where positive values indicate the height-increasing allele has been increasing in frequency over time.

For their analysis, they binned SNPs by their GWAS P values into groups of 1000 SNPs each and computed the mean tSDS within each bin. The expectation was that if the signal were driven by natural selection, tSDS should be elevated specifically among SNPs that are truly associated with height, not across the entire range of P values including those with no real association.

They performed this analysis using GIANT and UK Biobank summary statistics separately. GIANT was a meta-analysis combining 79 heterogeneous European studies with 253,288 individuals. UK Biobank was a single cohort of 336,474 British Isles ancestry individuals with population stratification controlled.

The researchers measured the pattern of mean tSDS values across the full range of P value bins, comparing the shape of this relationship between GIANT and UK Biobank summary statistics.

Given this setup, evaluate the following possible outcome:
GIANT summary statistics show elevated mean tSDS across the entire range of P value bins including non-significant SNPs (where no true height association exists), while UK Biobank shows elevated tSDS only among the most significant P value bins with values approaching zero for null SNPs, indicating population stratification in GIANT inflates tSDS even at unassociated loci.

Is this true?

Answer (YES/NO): YES